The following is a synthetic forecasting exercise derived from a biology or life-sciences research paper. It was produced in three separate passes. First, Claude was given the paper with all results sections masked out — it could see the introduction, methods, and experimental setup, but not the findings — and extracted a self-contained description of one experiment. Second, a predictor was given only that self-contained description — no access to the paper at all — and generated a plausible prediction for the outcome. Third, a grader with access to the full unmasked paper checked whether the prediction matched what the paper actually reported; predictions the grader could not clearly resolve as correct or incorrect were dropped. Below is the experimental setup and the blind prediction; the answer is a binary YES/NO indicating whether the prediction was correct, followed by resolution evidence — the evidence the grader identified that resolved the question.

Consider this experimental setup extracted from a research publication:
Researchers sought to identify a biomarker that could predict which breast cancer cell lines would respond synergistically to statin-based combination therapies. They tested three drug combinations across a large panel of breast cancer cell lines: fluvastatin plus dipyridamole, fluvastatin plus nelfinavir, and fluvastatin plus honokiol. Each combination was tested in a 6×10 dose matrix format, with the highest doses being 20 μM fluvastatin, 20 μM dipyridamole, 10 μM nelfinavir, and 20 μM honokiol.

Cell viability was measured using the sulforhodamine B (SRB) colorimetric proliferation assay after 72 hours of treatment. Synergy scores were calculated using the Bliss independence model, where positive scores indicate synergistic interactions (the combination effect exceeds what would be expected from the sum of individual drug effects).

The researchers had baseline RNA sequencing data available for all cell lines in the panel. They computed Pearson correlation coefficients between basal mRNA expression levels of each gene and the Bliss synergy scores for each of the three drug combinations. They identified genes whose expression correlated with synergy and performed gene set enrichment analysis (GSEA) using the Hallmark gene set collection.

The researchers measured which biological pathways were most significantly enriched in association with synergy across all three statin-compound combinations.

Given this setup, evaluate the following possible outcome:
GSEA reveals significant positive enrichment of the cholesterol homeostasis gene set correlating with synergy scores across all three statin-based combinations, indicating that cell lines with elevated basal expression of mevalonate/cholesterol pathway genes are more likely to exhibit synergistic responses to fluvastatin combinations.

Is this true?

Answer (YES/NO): NO